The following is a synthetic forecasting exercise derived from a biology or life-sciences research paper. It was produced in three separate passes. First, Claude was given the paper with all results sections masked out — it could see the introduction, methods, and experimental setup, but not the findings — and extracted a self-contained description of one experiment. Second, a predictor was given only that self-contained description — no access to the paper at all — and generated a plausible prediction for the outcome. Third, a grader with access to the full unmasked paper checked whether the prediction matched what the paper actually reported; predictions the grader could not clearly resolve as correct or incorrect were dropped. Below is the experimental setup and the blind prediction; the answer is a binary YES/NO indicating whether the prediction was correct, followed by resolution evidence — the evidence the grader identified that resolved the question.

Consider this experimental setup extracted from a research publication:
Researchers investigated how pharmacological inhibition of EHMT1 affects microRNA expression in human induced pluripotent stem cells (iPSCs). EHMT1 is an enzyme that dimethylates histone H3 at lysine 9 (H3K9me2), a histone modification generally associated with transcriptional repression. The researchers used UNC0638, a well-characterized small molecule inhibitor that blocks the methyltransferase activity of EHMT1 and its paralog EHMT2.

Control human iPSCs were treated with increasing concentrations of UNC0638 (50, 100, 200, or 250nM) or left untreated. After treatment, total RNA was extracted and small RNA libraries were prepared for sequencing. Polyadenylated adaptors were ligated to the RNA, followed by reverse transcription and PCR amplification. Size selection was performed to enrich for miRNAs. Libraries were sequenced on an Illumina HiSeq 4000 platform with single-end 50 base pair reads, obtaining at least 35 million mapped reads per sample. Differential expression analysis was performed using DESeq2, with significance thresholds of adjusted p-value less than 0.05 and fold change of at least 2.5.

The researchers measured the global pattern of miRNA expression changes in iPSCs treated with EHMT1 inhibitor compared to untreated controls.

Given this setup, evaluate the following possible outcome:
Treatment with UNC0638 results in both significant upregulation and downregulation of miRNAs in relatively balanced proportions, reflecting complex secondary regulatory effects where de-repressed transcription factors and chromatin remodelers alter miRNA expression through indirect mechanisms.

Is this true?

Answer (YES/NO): NO